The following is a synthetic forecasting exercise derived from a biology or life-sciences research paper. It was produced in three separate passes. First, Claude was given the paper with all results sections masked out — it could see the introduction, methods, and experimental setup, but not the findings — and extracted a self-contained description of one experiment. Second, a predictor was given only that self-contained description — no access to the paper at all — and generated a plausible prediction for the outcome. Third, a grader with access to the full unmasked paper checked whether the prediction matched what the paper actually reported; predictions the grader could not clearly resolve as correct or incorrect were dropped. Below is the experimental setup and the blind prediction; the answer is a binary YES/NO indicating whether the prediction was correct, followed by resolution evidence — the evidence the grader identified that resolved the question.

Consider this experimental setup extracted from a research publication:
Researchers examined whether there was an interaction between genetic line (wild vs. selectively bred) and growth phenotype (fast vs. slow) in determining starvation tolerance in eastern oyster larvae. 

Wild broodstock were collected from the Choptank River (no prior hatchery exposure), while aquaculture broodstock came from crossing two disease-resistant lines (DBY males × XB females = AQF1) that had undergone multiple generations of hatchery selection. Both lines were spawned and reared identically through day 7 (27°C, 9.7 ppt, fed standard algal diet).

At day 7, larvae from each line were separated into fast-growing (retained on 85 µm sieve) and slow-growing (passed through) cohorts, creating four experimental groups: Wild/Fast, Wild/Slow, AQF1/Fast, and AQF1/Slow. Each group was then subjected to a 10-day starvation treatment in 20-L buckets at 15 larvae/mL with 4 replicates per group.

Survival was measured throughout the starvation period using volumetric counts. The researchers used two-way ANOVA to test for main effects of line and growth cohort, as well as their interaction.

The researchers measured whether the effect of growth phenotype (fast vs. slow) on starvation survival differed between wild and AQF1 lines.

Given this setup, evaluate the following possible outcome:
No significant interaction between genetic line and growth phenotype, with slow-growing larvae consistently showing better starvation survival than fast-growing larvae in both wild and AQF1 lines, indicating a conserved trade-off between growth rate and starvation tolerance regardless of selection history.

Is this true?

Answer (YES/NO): NO